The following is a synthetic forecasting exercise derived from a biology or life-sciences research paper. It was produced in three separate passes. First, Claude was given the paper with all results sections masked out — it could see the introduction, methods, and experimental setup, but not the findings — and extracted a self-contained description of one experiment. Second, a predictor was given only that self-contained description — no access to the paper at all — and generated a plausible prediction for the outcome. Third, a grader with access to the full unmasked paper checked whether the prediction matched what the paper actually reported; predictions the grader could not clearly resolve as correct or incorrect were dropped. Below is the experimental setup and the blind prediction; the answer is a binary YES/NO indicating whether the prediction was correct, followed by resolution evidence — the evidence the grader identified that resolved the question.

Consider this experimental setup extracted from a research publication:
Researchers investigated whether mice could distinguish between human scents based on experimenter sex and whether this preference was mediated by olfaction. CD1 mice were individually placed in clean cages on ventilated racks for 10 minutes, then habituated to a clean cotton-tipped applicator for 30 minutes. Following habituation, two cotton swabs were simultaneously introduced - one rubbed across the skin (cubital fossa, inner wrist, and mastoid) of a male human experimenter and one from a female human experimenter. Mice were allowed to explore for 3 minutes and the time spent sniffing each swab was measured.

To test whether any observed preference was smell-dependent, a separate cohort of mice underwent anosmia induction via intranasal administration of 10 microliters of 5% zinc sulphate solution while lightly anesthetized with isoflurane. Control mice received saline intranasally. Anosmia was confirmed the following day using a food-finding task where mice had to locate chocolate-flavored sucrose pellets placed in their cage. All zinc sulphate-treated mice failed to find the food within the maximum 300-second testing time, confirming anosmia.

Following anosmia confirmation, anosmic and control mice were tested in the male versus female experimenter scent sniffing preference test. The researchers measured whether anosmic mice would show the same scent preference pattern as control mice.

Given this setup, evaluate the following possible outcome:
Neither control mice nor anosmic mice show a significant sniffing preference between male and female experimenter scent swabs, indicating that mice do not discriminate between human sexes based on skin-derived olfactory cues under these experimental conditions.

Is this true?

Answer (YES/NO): NO